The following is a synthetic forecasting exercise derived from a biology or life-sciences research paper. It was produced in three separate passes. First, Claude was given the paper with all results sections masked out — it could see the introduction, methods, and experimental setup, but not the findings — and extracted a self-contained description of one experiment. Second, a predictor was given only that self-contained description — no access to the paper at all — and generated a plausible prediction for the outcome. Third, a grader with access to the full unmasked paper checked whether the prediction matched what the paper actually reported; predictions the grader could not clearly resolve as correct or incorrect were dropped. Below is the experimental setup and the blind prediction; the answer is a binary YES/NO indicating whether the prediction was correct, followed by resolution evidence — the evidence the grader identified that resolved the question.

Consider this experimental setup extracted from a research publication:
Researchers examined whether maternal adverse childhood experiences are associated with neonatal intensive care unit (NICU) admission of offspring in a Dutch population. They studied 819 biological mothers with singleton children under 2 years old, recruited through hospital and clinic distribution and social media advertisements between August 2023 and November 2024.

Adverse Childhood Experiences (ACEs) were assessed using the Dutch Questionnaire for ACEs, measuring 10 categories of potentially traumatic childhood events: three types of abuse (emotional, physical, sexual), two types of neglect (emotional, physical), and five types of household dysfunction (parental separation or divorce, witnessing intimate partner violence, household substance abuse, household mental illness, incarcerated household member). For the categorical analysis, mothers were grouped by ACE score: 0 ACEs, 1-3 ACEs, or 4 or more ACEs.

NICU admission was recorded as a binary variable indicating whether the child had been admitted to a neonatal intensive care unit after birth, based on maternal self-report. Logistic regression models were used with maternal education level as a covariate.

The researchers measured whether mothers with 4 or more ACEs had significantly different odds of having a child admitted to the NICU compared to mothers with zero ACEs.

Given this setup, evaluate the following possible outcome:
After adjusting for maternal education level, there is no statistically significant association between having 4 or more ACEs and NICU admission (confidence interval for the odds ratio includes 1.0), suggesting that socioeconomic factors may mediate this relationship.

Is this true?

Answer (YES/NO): NO